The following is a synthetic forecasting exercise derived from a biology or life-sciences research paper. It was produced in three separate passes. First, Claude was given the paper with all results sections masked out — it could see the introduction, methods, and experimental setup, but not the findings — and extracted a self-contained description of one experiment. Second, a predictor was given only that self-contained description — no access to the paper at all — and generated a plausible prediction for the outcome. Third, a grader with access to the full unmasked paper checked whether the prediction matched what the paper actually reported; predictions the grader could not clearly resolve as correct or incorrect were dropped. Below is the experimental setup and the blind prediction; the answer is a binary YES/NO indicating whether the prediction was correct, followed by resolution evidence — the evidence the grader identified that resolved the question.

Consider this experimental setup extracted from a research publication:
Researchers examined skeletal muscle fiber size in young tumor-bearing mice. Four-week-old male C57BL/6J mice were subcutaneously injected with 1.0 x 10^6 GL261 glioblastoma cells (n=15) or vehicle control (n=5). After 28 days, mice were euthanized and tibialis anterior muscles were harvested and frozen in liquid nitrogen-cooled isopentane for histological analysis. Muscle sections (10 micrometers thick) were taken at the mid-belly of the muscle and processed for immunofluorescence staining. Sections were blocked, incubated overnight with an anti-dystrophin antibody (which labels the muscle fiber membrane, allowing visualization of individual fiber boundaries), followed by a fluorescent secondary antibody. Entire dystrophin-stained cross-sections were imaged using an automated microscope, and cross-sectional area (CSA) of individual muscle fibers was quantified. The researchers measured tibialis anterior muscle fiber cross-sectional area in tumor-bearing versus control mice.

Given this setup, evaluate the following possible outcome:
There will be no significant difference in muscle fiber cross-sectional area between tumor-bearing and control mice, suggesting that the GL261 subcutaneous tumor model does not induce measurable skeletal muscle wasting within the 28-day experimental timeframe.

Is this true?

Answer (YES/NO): NO